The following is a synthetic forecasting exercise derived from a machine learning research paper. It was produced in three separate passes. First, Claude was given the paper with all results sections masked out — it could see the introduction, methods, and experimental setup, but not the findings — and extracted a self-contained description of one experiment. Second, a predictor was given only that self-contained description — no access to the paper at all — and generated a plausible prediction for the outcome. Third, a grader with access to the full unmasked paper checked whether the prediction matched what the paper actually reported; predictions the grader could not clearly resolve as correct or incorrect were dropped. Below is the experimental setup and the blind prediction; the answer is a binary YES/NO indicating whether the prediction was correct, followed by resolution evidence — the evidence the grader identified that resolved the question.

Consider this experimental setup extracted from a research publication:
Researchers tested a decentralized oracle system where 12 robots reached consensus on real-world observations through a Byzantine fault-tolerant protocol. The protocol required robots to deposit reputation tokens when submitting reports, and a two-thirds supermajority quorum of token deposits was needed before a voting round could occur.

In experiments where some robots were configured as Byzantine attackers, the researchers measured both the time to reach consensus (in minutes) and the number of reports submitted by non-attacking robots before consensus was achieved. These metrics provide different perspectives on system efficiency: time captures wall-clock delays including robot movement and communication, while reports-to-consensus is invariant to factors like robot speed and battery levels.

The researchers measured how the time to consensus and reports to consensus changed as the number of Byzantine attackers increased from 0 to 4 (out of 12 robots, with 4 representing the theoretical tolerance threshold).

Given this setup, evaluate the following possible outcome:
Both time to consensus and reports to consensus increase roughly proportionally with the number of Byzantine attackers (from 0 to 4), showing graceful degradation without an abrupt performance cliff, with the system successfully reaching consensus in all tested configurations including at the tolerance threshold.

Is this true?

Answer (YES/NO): NO